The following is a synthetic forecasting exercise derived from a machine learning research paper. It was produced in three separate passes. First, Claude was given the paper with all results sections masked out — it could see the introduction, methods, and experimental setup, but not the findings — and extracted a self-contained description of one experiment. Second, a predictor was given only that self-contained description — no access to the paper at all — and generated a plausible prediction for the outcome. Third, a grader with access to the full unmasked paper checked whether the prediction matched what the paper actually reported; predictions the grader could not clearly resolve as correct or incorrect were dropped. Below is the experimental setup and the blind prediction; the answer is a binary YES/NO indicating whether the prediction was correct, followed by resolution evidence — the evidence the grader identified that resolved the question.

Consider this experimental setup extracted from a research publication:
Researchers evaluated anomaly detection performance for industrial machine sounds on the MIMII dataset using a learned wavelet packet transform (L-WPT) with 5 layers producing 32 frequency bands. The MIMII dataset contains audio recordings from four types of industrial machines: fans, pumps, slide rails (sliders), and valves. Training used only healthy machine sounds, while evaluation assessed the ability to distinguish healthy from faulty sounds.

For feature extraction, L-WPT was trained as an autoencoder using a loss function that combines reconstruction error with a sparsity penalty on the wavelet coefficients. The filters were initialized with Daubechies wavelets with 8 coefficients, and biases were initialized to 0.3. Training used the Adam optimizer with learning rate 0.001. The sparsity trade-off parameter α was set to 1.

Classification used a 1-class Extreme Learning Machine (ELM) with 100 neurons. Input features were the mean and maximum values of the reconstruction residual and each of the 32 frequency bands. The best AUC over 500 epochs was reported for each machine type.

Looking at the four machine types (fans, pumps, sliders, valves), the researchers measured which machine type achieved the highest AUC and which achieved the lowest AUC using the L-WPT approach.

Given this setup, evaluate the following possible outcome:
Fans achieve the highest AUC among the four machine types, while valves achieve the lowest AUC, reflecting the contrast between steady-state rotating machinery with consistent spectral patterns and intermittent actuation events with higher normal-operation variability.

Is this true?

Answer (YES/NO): NO